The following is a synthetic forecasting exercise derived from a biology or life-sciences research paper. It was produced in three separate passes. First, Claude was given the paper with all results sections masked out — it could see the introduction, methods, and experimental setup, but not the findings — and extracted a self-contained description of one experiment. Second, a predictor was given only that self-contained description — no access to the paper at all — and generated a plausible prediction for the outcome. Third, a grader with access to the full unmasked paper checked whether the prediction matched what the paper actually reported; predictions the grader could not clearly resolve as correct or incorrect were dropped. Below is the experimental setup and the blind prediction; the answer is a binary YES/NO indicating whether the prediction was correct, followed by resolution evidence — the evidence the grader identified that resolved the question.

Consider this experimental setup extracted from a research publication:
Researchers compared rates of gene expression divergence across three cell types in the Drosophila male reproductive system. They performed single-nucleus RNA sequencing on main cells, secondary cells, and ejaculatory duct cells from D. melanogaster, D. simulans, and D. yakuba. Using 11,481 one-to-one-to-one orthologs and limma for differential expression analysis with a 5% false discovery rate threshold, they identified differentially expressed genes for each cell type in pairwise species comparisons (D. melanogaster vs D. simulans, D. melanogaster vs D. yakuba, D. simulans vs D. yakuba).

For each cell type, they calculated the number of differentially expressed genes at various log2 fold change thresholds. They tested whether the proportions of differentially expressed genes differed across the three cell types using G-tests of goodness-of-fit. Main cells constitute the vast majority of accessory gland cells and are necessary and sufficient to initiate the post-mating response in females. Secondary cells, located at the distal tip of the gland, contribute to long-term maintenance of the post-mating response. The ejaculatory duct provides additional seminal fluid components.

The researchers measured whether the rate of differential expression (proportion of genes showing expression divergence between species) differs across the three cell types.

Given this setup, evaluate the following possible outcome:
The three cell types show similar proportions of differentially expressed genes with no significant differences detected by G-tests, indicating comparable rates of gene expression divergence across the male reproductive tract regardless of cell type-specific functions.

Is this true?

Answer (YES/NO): NO